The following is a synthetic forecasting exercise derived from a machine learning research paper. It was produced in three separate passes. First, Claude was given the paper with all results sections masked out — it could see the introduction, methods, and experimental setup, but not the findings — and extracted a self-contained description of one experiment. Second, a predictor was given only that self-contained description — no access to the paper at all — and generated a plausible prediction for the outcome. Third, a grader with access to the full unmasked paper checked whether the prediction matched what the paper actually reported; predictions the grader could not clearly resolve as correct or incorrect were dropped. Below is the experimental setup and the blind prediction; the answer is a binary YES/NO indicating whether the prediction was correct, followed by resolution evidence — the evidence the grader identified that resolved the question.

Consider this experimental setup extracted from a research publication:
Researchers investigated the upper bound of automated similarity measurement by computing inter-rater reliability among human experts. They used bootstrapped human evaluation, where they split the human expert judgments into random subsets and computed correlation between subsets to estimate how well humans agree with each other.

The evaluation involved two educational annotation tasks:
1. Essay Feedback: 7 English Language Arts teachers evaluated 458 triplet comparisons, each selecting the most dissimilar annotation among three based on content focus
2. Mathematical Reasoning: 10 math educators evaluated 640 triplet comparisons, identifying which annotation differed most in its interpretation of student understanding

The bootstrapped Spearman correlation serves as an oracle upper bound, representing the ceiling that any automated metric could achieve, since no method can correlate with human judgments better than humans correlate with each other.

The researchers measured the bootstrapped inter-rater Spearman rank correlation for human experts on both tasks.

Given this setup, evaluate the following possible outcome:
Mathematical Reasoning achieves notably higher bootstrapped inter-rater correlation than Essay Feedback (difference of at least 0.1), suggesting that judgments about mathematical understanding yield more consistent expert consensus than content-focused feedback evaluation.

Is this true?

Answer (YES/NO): NO